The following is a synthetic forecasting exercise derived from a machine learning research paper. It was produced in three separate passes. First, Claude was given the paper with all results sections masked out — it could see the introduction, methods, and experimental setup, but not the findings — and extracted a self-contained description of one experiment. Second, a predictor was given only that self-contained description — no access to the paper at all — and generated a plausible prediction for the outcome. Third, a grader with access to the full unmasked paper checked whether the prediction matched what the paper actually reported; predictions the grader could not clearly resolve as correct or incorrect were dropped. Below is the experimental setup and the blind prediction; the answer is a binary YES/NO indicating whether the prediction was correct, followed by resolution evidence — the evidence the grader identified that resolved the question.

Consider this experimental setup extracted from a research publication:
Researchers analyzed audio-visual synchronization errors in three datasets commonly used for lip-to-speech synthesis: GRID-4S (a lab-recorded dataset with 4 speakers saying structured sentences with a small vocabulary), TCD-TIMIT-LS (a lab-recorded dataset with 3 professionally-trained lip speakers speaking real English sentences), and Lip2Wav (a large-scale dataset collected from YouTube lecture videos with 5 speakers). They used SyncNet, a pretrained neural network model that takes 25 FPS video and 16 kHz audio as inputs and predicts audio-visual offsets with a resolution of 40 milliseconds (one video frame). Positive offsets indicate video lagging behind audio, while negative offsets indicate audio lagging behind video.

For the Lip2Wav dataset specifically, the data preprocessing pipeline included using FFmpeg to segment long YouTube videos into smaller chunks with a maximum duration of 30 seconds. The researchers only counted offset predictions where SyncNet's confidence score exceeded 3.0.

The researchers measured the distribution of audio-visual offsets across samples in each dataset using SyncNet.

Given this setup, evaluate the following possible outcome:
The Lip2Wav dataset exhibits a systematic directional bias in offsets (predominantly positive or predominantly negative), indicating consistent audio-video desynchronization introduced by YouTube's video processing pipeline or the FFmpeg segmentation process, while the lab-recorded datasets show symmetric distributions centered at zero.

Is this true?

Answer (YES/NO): YES